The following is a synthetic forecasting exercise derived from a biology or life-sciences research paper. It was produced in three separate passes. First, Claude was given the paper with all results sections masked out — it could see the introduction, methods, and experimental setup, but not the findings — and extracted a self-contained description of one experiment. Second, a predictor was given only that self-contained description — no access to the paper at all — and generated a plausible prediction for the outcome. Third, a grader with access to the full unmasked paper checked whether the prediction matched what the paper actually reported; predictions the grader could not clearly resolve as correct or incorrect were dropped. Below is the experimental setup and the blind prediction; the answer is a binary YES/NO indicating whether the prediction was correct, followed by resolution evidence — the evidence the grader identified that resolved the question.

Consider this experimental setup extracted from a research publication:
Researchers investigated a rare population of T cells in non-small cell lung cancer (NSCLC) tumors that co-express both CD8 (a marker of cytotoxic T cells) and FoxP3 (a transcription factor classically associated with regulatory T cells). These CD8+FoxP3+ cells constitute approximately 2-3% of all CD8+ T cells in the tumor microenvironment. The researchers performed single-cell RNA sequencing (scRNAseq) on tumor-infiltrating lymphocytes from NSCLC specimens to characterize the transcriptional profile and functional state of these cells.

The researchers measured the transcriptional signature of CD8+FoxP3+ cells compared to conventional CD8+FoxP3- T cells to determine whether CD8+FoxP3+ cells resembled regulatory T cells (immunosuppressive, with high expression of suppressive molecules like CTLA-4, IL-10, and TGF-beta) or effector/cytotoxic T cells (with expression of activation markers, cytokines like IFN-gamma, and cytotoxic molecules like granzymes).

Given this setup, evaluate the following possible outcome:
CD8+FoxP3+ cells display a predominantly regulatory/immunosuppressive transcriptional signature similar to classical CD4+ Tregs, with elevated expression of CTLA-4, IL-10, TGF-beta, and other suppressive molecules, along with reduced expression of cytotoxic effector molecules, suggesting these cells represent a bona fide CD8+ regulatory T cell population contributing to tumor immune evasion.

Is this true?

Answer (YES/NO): NO